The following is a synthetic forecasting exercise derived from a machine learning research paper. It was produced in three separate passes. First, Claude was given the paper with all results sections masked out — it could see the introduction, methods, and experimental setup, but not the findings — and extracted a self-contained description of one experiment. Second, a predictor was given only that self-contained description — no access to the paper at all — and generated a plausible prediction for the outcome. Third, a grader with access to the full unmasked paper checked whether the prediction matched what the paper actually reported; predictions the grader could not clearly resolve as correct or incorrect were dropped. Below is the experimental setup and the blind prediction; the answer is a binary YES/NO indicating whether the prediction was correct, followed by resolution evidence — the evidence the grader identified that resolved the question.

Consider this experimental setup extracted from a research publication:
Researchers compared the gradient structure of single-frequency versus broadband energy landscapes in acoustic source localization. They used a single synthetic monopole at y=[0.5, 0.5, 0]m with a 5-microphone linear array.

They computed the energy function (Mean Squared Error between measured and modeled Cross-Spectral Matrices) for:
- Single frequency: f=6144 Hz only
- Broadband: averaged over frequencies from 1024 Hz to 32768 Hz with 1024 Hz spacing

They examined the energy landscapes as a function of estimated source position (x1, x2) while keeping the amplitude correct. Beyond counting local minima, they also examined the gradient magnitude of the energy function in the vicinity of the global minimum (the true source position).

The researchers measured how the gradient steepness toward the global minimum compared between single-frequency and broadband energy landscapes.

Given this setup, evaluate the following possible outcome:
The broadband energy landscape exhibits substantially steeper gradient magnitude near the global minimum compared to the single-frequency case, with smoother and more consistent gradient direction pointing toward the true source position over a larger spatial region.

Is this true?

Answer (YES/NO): YES